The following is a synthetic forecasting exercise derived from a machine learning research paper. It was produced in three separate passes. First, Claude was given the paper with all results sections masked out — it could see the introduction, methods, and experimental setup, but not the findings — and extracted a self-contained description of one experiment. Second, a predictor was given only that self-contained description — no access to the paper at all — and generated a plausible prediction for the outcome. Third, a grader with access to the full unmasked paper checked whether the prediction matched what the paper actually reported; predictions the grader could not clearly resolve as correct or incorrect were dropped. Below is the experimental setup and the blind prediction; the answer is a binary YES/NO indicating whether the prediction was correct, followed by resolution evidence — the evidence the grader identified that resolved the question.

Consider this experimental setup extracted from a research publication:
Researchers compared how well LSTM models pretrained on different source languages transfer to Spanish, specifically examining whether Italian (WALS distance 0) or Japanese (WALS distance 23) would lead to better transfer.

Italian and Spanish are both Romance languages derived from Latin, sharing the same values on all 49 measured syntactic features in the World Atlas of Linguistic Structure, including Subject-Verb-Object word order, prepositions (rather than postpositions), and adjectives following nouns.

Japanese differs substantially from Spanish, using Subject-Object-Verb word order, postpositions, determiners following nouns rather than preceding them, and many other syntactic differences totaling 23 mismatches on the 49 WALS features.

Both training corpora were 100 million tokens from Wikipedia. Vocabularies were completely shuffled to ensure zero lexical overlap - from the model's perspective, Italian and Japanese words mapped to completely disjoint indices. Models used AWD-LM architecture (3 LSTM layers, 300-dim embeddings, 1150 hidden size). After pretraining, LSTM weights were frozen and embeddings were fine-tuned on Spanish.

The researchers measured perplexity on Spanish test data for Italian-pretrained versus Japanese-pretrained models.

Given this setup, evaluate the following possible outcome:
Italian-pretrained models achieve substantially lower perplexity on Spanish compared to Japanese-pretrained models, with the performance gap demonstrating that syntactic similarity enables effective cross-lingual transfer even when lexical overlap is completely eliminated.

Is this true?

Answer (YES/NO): YES